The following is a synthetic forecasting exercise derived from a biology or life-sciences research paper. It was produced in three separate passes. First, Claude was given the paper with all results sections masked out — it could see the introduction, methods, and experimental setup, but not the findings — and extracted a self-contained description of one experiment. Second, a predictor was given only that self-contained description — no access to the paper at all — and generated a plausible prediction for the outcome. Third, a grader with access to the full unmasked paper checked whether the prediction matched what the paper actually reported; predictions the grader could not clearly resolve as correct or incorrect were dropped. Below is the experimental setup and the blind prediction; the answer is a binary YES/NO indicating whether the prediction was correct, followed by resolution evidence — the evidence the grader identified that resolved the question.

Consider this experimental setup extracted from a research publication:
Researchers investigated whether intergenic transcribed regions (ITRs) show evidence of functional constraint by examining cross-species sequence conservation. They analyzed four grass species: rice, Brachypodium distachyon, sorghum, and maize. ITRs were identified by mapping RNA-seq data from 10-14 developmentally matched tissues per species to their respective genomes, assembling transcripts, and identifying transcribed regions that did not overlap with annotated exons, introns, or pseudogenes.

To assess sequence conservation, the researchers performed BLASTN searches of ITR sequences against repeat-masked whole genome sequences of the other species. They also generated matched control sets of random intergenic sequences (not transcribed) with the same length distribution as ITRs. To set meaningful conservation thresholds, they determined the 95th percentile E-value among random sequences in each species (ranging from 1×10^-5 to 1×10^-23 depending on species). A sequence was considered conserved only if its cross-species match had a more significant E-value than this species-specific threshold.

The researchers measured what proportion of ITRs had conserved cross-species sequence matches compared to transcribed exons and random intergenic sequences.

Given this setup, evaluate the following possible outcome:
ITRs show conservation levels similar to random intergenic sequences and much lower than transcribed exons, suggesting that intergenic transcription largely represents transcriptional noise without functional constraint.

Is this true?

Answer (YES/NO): NO